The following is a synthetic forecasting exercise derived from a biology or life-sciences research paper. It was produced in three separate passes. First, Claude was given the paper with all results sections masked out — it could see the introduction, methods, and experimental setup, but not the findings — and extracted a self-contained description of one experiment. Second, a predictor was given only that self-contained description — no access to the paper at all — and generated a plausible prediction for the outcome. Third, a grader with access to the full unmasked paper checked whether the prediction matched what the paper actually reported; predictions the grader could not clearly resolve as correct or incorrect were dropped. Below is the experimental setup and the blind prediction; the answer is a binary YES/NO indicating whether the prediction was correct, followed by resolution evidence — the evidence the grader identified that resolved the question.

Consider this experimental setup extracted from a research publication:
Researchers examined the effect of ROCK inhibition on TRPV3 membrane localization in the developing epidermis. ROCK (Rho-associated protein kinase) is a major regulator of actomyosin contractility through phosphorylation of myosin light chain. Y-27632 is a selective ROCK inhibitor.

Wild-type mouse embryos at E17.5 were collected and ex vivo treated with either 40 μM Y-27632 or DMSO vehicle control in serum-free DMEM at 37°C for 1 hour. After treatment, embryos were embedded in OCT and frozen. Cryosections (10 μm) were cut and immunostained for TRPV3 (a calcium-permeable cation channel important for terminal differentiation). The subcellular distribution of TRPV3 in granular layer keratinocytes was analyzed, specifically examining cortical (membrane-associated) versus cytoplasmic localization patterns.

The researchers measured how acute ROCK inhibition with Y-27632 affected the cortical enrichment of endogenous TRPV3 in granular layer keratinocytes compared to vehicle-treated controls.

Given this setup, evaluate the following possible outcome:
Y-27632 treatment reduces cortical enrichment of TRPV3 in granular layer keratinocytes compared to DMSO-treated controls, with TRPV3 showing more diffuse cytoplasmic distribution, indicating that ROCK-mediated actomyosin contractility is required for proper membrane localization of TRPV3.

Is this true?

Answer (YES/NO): YES